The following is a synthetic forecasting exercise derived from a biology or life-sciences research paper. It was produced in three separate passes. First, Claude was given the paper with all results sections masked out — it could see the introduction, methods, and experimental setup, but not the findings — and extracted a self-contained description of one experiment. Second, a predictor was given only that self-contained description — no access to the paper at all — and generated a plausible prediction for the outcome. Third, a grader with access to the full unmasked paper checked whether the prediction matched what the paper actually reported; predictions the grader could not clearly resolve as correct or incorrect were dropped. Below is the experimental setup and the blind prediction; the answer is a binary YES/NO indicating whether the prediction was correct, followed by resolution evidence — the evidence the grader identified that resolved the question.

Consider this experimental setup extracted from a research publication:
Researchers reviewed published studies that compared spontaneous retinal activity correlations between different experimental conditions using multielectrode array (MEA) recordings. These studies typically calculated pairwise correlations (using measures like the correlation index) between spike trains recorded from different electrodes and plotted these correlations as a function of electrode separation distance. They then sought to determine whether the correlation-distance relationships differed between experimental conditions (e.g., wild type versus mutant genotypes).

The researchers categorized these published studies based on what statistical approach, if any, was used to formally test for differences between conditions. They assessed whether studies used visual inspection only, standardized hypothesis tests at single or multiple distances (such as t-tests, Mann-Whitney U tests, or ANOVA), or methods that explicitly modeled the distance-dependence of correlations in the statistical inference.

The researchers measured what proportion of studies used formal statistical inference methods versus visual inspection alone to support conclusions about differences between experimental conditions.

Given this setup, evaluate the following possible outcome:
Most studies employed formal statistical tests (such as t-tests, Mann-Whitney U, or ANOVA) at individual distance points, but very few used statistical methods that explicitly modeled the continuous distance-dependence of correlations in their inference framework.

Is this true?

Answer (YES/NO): NO